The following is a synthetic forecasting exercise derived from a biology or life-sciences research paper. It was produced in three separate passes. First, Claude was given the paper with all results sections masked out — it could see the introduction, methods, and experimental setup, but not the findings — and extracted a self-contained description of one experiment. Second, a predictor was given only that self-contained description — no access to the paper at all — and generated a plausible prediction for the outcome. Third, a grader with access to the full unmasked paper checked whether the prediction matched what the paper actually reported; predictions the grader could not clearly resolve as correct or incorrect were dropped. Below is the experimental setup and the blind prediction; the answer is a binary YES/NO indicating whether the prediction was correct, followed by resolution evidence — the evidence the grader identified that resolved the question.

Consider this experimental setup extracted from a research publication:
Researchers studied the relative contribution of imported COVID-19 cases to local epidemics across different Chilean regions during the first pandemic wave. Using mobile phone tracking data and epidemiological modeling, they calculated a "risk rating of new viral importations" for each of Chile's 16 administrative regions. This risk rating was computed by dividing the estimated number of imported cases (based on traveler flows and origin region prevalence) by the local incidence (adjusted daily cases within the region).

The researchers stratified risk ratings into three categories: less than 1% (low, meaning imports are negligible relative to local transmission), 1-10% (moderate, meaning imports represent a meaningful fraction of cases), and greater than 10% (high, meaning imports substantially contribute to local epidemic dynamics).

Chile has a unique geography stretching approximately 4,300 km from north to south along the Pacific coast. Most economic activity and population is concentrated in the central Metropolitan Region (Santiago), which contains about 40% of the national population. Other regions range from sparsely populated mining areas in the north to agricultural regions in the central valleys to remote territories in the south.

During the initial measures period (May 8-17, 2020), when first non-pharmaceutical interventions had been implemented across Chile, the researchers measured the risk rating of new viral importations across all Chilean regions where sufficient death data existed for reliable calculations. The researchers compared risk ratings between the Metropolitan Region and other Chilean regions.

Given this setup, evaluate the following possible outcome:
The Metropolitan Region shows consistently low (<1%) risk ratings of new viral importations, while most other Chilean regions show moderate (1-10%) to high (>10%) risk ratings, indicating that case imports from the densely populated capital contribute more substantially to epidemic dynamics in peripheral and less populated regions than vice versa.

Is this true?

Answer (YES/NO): YES